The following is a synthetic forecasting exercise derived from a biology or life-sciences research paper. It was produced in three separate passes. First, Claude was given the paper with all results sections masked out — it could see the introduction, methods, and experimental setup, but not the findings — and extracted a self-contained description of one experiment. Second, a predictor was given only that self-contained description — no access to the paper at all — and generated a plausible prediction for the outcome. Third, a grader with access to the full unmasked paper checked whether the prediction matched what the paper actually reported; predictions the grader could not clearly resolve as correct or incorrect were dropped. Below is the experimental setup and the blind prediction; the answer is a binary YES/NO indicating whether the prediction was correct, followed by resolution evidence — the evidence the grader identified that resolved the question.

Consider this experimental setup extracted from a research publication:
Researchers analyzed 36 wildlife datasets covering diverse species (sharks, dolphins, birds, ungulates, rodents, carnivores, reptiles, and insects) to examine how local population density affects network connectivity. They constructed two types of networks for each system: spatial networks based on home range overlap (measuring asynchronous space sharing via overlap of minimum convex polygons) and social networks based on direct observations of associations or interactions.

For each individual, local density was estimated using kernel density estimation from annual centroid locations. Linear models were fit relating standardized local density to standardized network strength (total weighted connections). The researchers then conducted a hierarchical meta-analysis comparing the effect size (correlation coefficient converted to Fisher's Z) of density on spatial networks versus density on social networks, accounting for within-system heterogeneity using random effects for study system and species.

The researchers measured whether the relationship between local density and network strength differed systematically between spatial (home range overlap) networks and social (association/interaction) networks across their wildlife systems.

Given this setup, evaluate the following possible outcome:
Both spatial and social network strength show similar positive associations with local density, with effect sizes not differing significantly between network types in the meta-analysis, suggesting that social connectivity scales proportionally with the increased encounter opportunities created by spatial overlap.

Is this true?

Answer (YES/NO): NO